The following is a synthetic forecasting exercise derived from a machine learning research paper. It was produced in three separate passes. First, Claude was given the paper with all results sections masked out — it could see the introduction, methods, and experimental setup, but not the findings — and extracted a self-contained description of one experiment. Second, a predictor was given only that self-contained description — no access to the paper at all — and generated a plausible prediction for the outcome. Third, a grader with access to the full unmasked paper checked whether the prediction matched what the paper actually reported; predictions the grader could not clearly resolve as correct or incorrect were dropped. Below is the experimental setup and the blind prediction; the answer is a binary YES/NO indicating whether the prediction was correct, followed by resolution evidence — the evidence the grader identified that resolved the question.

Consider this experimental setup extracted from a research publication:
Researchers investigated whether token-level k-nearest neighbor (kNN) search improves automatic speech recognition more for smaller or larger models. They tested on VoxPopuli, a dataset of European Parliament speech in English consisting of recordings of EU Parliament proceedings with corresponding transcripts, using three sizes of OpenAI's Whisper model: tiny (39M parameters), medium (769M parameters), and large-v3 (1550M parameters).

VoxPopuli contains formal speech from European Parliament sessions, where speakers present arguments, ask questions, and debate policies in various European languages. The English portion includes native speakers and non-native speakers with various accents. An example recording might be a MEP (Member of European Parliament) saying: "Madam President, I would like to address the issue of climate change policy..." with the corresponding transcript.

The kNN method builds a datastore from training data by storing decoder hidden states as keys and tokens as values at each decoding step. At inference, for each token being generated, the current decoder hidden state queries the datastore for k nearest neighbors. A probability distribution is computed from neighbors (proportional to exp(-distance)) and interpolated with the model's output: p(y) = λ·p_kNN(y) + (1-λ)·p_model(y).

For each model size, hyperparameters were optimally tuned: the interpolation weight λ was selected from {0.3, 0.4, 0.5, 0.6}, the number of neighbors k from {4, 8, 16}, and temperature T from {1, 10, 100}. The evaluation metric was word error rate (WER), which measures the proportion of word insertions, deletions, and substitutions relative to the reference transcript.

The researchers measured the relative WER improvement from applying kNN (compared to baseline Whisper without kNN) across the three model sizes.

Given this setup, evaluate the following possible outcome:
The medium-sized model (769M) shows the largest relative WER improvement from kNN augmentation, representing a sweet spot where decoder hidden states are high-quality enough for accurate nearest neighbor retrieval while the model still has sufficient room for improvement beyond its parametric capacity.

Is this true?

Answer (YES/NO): NO